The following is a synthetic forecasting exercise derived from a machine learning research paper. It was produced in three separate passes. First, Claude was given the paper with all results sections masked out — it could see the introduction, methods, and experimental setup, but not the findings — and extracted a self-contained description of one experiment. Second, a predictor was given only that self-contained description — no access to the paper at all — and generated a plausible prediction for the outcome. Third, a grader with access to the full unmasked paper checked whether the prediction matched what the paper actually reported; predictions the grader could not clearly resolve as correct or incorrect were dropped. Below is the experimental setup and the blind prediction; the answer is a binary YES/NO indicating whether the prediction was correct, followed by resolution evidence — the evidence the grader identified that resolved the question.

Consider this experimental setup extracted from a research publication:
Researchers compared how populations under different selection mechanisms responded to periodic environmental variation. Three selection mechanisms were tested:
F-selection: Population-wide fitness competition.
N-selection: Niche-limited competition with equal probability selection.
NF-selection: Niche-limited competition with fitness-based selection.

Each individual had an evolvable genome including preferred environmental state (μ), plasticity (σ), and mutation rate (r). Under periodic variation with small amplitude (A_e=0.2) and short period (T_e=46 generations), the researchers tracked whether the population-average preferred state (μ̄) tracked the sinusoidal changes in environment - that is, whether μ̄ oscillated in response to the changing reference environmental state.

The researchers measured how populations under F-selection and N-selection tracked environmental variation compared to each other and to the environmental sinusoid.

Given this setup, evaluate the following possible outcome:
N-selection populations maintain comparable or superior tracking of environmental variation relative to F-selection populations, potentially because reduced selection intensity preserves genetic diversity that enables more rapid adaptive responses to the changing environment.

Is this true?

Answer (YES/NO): NO